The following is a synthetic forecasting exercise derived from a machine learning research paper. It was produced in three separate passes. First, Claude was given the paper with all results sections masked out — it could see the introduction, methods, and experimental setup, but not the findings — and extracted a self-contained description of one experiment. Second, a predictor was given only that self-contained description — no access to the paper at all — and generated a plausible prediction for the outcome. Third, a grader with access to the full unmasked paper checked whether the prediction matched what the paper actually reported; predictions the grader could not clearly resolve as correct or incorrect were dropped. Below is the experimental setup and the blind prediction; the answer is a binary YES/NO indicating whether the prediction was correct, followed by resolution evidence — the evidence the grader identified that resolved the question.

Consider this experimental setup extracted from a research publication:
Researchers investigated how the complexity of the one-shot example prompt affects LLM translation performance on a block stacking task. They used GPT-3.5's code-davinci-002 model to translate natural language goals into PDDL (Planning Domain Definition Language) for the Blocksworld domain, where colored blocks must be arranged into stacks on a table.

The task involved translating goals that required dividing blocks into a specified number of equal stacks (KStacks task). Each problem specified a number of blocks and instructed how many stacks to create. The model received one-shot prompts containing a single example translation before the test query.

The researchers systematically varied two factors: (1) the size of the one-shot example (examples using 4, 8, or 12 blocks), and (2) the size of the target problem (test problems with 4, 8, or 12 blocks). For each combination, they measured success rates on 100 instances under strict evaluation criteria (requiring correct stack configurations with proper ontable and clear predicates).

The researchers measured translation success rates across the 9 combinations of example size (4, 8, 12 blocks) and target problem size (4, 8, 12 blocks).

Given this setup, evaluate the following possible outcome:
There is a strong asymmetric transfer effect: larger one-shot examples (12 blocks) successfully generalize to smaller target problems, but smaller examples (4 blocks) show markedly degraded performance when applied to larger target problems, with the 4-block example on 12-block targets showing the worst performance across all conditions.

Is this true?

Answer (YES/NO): YES